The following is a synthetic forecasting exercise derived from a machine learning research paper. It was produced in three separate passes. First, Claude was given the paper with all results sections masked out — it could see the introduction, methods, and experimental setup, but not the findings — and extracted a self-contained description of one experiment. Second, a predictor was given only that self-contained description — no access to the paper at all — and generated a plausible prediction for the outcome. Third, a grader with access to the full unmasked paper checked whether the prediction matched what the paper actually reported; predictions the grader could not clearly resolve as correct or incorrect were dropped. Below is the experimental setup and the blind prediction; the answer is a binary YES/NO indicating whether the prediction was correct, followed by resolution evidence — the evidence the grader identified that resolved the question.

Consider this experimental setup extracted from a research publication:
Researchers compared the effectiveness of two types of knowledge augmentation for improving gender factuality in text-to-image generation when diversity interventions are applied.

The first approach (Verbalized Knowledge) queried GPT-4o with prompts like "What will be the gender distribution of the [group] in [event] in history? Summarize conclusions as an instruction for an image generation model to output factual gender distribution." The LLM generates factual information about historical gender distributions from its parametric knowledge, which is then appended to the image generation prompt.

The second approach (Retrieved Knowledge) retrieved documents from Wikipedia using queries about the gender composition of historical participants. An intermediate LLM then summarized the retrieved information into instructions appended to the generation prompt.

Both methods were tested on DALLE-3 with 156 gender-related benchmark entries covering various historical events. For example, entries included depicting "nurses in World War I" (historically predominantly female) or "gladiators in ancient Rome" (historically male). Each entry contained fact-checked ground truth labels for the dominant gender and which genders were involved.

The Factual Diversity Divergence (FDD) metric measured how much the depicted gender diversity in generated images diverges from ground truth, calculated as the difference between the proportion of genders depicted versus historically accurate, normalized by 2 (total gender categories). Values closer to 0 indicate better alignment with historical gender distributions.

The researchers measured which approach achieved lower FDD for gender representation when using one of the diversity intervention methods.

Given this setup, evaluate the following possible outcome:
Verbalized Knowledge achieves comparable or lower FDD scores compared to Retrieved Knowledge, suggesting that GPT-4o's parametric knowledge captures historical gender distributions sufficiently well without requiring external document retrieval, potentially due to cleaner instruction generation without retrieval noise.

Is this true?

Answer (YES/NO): NO